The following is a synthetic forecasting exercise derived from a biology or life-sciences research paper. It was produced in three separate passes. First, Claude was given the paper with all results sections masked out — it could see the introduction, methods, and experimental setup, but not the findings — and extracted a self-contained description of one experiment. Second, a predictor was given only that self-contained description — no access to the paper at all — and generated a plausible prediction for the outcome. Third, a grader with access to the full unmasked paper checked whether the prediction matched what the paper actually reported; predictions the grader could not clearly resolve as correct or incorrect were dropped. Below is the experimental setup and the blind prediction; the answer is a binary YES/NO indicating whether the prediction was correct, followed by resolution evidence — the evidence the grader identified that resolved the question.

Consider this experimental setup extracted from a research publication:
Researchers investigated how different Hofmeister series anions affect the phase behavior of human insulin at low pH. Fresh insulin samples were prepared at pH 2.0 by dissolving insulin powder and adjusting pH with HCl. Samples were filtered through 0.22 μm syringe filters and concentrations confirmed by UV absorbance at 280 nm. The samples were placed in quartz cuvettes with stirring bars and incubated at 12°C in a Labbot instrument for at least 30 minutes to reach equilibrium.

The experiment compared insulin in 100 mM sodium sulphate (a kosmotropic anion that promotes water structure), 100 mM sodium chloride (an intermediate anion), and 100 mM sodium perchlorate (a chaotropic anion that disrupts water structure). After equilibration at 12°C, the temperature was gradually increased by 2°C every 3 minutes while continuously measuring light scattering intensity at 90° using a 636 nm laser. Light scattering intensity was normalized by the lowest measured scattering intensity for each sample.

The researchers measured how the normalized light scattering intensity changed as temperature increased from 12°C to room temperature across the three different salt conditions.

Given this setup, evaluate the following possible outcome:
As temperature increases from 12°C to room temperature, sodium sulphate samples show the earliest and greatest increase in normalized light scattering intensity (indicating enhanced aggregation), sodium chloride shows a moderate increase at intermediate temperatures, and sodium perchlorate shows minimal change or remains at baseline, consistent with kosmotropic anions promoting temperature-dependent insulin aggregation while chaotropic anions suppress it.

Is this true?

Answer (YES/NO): NO